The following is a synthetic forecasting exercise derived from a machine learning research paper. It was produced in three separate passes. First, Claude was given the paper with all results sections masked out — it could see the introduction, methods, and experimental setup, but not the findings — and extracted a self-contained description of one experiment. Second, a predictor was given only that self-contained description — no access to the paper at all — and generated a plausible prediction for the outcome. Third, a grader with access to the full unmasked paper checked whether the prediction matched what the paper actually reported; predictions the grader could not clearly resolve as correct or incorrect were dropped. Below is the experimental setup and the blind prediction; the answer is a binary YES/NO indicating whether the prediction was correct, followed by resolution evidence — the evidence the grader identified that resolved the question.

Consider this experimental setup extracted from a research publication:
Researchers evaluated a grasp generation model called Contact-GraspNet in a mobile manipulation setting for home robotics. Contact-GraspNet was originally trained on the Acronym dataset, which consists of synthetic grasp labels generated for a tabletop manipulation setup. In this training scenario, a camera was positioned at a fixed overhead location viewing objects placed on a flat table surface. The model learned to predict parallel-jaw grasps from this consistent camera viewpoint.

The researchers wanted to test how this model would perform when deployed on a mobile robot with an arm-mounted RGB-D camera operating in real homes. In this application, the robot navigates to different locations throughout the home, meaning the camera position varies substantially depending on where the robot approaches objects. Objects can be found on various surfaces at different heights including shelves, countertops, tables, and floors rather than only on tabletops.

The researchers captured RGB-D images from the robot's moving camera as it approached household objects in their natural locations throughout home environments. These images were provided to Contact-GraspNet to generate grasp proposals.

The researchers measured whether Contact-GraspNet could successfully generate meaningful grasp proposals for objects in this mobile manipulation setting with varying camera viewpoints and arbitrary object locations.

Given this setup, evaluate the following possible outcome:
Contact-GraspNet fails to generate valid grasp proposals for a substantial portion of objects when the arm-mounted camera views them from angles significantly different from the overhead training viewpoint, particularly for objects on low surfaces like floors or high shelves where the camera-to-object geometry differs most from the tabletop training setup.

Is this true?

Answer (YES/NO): YES